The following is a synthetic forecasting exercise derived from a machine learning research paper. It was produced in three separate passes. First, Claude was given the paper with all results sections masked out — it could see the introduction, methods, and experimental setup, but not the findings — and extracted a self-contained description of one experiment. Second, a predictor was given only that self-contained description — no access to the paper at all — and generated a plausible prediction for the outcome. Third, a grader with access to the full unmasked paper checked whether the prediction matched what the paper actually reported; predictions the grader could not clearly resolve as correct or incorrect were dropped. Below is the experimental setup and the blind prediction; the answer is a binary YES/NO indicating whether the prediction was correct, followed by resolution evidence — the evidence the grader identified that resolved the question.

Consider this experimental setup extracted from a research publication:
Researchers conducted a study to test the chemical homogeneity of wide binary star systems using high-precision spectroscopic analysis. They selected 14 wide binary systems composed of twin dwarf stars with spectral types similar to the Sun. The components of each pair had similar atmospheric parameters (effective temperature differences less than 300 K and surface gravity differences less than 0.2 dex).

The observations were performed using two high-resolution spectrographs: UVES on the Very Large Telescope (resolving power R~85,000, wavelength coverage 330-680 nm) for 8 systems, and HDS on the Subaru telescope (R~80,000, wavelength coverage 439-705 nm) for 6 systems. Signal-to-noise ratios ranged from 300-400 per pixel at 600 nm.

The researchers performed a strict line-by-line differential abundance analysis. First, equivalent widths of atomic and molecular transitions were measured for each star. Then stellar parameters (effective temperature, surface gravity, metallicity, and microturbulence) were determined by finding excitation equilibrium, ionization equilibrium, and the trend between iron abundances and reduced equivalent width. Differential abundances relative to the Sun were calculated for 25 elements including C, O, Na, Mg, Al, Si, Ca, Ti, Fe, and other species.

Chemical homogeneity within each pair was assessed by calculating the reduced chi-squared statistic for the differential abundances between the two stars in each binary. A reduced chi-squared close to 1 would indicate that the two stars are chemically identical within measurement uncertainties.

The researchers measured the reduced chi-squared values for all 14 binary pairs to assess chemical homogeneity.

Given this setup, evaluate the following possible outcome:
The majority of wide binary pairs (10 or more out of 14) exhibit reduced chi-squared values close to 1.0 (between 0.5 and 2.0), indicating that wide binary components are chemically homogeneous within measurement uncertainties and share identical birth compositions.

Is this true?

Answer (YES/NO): NO